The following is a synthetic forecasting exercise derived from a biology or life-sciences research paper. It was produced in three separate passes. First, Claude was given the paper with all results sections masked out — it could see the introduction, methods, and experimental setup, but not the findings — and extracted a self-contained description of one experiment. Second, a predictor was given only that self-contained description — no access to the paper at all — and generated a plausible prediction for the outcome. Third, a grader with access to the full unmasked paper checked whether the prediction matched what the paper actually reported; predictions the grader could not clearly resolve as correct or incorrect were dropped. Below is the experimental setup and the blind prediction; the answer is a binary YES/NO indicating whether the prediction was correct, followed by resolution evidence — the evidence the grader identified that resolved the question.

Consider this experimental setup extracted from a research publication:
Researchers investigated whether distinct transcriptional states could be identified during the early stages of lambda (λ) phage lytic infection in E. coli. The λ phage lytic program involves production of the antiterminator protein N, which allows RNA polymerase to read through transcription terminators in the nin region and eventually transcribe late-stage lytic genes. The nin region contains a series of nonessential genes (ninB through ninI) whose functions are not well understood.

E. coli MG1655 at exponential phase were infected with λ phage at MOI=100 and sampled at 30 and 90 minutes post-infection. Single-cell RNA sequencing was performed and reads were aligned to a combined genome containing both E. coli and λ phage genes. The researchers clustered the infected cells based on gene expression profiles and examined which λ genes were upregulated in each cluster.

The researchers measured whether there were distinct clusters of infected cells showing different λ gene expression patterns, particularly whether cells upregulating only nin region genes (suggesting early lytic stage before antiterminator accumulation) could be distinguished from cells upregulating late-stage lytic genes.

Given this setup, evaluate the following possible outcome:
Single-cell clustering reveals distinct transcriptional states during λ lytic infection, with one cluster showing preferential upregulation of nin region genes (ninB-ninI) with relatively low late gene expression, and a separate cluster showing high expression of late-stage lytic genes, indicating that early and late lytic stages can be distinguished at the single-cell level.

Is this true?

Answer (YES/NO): YES